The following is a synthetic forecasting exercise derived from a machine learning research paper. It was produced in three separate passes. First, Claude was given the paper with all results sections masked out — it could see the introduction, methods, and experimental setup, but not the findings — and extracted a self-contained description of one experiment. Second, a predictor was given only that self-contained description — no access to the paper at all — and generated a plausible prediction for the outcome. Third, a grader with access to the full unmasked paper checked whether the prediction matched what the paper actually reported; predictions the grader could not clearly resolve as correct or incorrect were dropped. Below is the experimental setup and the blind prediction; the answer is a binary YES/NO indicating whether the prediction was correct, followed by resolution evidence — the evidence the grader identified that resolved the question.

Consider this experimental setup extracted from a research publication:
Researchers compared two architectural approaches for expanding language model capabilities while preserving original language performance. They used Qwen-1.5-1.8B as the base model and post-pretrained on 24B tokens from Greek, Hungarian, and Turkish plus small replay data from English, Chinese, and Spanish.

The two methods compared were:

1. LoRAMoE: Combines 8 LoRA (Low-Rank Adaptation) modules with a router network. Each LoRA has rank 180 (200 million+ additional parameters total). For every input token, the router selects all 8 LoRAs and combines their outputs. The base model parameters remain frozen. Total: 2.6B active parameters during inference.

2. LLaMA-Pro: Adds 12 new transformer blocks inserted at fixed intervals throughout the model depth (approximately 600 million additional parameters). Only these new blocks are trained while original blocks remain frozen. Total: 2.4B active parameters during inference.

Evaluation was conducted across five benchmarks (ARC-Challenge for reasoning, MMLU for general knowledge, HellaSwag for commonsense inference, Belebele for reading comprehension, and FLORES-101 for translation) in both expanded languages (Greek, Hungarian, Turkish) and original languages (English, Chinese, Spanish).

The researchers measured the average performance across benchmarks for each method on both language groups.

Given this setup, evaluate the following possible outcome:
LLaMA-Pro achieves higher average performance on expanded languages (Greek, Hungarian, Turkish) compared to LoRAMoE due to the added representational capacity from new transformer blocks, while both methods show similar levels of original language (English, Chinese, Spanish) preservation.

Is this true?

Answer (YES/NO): NO